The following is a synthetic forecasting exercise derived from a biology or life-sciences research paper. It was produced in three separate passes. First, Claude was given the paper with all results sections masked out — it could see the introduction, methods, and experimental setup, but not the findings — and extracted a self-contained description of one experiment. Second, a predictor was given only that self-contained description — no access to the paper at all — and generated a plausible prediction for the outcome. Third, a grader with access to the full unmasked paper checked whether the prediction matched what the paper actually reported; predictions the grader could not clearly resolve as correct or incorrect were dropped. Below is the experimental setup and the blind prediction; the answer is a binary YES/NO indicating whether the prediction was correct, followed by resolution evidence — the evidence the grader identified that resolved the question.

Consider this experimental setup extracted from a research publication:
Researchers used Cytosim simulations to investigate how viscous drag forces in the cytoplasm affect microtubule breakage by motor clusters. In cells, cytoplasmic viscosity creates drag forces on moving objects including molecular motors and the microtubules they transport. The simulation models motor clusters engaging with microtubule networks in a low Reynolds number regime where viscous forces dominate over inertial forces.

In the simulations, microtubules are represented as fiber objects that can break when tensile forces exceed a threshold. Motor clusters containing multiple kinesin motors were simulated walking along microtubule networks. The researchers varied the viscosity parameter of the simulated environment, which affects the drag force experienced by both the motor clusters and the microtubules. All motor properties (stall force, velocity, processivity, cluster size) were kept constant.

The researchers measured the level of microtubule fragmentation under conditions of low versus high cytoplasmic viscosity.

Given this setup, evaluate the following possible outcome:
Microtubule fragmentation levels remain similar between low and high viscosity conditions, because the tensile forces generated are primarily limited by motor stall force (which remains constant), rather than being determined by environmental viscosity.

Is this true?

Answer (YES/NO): NO